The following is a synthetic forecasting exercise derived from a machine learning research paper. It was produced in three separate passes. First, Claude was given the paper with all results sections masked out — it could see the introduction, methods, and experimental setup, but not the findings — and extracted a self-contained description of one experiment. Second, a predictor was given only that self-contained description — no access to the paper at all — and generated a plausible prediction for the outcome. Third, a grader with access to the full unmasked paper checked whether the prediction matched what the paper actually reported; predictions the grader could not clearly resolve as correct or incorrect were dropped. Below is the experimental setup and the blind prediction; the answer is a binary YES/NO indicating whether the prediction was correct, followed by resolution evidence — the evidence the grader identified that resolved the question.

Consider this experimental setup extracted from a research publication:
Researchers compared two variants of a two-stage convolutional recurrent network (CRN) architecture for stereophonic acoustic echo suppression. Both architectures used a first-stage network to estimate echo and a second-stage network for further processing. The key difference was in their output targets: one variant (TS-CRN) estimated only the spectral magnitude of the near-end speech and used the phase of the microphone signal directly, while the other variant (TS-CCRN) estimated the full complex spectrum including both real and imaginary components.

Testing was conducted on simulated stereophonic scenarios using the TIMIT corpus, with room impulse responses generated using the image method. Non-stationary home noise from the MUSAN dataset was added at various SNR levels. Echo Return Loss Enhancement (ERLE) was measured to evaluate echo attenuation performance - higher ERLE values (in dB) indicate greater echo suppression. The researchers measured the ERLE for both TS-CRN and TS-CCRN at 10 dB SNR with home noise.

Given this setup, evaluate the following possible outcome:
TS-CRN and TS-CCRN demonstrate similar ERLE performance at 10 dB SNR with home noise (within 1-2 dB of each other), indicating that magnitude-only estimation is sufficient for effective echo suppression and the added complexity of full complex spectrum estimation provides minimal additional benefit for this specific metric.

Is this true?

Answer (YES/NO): NO